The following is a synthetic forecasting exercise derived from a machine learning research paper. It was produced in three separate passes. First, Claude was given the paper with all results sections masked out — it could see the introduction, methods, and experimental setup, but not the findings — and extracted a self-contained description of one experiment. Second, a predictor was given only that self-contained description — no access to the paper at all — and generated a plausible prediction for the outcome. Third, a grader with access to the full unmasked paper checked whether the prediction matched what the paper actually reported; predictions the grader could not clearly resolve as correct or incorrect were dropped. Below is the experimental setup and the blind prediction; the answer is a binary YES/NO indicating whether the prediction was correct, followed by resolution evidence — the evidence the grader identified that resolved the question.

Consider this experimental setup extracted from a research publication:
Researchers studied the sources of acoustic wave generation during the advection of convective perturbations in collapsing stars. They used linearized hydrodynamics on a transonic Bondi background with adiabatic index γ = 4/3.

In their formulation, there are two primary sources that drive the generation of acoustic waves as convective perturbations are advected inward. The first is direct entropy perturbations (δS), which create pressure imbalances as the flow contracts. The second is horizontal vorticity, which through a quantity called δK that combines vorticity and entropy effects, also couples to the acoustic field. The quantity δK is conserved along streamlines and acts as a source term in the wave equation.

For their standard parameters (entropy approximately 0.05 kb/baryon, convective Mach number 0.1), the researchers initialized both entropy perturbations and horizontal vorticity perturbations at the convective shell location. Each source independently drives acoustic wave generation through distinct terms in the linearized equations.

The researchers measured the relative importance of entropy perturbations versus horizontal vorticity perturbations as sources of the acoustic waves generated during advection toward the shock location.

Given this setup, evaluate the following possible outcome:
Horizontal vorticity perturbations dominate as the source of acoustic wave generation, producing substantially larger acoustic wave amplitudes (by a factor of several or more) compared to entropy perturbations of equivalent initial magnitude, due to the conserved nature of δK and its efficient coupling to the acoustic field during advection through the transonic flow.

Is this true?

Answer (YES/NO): YES